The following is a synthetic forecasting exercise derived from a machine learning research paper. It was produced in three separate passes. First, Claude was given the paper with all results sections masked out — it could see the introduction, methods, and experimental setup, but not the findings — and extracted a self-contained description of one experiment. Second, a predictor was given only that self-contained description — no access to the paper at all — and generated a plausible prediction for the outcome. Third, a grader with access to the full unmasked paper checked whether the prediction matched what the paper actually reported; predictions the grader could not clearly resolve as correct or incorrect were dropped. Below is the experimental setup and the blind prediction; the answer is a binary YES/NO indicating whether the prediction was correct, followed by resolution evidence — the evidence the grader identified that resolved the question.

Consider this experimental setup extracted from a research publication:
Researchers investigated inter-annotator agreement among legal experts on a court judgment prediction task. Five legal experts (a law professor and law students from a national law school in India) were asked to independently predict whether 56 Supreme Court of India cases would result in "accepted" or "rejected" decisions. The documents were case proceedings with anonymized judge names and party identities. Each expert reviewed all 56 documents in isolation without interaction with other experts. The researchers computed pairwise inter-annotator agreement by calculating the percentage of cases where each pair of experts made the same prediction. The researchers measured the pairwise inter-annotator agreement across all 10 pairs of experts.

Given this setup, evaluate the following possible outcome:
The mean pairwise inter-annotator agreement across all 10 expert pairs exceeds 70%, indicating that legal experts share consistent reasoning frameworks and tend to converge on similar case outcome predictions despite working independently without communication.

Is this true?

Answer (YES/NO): YES